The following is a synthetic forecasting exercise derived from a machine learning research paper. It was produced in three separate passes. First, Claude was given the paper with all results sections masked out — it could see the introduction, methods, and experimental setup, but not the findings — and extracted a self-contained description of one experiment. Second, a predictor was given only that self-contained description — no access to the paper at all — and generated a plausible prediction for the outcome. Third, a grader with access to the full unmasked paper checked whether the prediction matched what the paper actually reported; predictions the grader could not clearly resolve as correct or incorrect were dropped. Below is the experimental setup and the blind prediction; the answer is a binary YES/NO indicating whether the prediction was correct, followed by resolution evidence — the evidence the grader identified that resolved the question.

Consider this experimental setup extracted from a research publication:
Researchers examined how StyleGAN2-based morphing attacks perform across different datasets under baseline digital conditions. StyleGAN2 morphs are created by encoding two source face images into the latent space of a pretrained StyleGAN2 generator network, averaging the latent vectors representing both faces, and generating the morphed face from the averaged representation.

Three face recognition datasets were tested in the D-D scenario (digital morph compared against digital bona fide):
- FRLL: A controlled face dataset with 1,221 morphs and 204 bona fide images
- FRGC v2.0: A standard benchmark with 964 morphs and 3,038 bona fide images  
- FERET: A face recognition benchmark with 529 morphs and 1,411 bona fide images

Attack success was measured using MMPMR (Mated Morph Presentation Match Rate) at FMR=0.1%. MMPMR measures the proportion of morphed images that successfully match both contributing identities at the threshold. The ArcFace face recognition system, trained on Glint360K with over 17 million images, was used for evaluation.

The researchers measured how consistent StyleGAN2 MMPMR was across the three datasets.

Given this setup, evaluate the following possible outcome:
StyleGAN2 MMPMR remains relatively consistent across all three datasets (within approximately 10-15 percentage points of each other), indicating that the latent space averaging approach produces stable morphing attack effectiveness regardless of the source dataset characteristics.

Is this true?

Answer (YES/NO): NO